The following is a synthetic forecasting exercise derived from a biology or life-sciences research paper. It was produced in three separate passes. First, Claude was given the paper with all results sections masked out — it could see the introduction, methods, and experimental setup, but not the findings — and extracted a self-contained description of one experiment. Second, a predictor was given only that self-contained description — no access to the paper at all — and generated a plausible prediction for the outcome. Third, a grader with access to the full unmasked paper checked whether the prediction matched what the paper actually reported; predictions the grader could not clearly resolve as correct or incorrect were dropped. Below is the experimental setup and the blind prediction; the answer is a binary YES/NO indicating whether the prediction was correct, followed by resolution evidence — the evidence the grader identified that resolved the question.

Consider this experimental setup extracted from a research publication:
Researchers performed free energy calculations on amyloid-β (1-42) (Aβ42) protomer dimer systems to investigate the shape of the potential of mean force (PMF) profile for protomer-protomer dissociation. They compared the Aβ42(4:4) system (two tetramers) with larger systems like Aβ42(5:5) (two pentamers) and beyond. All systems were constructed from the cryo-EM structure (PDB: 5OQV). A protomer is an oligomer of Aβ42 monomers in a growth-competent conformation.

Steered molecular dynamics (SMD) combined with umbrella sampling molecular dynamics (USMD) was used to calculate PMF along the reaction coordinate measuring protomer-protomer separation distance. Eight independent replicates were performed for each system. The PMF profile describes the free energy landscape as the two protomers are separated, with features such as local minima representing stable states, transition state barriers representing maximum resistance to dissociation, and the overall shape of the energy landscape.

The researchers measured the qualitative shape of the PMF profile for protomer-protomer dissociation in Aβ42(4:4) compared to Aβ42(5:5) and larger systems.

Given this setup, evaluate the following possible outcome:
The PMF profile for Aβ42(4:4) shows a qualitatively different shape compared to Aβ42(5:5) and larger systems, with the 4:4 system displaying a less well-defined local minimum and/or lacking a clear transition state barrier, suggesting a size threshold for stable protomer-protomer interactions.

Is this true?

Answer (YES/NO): NO